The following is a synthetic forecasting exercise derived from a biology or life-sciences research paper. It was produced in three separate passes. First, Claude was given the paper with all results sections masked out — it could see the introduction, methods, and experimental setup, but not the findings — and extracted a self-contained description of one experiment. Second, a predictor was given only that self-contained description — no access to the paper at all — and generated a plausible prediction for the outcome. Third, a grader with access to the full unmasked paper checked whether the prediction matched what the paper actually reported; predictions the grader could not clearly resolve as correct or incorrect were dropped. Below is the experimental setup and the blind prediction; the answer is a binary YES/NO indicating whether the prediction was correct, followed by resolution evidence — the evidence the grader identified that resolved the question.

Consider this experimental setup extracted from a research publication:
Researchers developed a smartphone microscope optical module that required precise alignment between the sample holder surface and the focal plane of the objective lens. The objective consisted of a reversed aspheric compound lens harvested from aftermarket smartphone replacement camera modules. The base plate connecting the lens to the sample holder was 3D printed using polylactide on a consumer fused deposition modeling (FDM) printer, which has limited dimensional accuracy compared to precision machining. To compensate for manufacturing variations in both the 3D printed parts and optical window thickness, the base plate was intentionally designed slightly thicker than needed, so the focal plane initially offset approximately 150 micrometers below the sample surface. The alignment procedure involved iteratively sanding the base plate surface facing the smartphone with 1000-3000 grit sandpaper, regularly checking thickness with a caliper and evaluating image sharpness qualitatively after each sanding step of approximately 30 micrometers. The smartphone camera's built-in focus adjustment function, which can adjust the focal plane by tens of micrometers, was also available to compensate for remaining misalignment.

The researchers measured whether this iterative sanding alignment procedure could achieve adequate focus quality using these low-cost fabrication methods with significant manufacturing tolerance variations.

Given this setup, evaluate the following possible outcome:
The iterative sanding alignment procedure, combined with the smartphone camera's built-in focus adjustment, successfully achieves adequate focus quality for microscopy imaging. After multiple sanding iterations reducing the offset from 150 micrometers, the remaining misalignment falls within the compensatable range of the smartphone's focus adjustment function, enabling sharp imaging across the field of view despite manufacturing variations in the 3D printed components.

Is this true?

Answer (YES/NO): YES